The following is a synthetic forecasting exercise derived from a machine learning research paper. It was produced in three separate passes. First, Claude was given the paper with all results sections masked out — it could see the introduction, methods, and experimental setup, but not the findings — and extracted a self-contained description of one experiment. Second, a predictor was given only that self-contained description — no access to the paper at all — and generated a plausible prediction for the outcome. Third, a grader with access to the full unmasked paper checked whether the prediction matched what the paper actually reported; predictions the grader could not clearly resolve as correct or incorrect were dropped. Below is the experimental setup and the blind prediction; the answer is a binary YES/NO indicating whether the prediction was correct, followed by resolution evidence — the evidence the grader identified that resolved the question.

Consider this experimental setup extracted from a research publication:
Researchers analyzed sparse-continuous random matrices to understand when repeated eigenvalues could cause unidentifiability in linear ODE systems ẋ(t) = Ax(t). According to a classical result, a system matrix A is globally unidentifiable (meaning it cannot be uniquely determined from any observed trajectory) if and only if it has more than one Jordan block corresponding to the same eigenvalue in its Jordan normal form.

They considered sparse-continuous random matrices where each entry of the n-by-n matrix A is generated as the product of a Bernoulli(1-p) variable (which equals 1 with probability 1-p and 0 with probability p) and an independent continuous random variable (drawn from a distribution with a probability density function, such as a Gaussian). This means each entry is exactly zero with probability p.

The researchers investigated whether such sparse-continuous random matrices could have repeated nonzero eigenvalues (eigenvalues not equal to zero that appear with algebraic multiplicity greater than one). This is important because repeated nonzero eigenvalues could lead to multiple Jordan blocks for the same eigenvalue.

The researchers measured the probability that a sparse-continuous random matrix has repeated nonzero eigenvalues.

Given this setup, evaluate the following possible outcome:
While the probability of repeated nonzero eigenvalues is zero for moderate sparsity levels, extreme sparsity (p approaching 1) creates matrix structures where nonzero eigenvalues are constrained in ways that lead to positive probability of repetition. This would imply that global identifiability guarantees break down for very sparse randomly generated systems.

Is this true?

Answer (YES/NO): NO